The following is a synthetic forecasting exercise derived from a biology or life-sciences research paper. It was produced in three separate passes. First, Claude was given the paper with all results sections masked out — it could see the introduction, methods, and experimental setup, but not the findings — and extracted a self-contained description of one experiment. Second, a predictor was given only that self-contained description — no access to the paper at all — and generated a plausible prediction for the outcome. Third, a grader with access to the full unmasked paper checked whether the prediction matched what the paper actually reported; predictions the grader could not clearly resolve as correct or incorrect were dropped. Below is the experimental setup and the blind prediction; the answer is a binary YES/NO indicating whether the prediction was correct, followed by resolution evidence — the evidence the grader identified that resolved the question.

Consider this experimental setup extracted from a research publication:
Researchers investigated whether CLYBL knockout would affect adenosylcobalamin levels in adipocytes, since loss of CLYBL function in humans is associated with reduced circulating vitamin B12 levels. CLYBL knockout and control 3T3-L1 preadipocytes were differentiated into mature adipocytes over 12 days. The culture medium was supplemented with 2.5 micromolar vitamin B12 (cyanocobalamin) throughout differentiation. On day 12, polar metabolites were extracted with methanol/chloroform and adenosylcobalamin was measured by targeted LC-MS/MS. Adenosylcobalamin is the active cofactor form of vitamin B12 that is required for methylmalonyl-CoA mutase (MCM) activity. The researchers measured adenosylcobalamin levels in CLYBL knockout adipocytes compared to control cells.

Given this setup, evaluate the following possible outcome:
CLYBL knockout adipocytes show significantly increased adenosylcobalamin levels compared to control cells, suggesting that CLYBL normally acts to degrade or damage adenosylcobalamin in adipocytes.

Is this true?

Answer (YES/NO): NO